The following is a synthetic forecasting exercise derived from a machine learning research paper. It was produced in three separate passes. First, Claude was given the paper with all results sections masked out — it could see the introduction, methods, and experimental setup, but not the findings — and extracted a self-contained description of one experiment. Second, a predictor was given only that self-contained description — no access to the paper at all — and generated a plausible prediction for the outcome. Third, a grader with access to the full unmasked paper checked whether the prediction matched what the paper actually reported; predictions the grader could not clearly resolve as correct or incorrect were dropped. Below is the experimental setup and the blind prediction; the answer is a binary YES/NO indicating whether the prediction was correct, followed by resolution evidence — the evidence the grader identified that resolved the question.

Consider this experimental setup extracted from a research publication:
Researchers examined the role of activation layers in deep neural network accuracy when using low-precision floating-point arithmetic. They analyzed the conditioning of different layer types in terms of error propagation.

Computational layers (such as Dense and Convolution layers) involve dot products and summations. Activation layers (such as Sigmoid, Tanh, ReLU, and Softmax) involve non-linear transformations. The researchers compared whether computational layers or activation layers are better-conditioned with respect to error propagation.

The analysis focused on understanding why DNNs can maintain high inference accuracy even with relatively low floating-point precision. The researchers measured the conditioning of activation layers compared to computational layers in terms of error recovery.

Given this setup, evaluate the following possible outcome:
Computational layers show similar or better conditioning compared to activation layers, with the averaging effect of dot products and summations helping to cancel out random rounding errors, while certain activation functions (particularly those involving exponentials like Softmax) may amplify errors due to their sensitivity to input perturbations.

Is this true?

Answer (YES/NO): NO